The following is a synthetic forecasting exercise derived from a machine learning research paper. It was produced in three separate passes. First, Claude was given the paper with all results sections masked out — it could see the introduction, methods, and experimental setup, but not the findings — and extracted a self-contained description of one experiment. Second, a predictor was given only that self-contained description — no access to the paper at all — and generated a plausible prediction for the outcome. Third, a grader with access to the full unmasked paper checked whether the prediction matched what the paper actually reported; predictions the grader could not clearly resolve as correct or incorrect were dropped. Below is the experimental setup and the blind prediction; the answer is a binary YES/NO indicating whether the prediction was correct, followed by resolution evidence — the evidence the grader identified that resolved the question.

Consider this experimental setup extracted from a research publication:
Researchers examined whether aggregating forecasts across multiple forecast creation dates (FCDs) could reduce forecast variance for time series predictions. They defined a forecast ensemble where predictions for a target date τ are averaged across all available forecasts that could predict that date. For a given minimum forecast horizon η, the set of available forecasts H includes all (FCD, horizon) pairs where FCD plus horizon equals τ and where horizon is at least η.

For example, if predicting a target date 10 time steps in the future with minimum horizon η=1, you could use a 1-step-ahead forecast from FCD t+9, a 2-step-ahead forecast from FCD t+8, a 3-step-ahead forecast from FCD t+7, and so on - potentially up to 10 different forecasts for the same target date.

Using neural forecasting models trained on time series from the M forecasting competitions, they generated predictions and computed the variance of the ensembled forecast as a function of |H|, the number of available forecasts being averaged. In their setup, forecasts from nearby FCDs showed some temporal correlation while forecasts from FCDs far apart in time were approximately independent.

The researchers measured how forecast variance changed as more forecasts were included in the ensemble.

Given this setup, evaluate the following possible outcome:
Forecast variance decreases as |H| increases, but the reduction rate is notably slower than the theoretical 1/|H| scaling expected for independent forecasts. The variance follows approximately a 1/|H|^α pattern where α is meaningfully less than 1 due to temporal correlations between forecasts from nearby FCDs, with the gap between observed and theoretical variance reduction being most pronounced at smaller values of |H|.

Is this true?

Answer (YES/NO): NO